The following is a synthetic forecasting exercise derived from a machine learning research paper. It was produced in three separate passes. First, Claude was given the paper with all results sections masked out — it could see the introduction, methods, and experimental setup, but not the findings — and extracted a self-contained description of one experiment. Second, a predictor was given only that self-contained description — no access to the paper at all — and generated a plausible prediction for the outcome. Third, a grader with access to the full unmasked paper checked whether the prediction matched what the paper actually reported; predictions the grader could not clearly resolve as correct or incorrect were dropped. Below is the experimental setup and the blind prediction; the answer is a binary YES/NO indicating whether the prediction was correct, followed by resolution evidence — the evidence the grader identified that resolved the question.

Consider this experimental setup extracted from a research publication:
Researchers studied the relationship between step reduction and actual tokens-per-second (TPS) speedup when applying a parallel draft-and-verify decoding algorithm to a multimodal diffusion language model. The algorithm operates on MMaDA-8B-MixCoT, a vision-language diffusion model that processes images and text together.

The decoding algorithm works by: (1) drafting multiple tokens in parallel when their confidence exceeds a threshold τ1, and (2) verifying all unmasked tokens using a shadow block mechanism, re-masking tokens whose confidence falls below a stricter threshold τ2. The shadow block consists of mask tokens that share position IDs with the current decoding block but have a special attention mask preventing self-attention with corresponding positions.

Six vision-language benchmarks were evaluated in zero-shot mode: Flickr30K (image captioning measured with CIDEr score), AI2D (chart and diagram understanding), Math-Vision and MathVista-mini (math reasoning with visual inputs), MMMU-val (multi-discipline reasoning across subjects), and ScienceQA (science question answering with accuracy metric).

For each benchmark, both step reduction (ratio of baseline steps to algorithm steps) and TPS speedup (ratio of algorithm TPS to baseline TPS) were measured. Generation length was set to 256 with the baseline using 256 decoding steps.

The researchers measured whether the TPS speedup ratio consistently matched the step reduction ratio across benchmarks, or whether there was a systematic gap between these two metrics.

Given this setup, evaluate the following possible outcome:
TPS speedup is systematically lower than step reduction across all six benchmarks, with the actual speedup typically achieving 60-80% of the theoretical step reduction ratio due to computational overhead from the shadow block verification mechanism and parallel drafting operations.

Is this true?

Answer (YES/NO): NO